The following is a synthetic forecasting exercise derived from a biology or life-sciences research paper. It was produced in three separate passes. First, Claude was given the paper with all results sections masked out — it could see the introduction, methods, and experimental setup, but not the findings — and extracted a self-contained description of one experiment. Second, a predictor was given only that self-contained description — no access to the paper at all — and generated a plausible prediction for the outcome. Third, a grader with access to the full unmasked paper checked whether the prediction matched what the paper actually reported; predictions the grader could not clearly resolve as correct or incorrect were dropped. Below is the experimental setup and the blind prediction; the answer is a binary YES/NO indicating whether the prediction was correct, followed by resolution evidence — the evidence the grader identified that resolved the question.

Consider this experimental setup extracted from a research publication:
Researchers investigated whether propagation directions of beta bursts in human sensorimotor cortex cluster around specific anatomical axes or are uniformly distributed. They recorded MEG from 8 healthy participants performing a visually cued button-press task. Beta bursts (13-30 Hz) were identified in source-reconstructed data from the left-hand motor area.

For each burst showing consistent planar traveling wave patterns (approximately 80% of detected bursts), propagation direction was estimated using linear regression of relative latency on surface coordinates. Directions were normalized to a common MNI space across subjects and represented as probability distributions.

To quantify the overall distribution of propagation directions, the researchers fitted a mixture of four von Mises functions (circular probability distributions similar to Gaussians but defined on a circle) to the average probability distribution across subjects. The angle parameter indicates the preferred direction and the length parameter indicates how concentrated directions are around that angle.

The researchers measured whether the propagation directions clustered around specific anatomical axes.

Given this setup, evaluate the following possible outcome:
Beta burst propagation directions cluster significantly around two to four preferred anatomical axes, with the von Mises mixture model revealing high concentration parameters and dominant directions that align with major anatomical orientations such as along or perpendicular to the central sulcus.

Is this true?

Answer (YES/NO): YES